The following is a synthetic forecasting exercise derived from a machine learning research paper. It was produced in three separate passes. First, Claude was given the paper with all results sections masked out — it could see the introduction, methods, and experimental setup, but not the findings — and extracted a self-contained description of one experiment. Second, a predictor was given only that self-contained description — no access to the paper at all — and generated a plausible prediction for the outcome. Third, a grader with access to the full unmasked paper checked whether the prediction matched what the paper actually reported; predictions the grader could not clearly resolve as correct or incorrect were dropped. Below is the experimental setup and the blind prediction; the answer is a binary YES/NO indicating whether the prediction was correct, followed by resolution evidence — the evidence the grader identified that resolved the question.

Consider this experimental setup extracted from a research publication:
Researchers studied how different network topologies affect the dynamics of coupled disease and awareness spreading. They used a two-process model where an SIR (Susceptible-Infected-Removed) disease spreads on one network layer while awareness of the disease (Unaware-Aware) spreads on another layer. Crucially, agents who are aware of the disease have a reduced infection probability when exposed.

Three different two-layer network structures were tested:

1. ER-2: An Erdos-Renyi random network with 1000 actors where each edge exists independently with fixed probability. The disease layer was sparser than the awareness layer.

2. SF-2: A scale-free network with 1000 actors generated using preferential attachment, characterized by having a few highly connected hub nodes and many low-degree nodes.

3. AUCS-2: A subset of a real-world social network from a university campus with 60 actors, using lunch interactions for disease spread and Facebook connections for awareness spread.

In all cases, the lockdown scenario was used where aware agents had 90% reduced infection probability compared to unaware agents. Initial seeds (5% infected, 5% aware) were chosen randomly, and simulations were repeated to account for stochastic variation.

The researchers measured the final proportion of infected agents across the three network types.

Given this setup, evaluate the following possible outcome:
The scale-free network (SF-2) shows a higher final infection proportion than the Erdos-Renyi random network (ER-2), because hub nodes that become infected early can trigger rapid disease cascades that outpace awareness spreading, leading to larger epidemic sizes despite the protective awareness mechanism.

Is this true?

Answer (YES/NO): NO